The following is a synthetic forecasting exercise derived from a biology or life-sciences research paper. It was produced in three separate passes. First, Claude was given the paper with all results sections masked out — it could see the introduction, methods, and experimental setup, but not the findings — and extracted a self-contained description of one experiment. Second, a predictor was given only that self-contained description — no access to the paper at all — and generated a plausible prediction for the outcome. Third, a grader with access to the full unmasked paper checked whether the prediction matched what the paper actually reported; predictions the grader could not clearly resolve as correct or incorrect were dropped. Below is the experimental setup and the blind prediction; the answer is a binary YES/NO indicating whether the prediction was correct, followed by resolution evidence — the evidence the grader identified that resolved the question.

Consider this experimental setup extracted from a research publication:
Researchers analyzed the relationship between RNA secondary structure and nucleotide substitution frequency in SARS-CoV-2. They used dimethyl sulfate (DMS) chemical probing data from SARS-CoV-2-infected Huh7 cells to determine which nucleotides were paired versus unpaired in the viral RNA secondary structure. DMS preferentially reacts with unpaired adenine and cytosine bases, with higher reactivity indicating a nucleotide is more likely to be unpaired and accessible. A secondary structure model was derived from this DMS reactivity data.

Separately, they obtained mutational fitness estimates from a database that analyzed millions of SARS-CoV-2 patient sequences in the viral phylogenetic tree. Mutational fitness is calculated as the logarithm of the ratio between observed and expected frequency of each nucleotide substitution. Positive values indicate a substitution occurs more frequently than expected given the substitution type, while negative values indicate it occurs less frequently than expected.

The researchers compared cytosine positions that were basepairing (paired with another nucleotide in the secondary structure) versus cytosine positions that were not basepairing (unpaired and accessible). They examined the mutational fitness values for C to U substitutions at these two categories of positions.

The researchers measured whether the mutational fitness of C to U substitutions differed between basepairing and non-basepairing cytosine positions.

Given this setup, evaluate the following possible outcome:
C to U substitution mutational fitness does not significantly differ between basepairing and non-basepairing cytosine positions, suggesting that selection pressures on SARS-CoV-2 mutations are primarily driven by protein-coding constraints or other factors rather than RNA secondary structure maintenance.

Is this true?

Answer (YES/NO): NO